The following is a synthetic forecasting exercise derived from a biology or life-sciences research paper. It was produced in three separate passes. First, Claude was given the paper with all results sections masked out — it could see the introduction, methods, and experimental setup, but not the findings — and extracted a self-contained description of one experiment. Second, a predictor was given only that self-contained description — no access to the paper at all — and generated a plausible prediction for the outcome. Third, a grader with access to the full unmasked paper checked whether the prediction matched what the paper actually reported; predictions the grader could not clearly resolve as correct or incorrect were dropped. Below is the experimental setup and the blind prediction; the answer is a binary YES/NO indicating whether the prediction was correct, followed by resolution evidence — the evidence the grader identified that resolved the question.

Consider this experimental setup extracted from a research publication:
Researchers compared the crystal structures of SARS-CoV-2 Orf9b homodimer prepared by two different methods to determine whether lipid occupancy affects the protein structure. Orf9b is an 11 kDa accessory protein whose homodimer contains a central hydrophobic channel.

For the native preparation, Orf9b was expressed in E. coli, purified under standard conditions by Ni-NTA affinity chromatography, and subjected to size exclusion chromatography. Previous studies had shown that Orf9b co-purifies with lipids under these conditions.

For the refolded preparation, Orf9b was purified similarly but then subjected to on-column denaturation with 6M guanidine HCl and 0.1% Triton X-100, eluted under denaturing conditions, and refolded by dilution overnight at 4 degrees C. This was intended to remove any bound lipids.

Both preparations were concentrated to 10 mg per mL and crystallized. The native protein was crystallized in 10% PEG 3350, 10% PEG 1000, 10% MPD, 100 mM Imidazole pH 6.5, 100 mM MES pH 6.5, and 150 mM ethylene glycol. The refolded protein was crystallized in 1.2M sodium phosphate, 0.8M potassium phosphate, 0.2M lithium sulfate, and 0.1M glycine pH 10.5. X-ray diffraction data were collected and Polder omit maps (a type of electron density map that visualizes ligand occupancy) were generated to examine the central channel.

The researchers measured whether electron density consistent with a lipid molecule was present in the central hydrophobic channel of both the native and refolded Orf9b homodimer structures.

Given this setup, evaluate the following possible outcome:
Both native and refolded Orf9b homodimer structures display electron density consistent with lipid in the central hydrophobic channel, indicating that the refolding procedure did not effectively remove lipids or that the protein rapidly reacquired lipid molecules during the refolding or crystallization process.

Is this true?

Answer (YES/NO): NO